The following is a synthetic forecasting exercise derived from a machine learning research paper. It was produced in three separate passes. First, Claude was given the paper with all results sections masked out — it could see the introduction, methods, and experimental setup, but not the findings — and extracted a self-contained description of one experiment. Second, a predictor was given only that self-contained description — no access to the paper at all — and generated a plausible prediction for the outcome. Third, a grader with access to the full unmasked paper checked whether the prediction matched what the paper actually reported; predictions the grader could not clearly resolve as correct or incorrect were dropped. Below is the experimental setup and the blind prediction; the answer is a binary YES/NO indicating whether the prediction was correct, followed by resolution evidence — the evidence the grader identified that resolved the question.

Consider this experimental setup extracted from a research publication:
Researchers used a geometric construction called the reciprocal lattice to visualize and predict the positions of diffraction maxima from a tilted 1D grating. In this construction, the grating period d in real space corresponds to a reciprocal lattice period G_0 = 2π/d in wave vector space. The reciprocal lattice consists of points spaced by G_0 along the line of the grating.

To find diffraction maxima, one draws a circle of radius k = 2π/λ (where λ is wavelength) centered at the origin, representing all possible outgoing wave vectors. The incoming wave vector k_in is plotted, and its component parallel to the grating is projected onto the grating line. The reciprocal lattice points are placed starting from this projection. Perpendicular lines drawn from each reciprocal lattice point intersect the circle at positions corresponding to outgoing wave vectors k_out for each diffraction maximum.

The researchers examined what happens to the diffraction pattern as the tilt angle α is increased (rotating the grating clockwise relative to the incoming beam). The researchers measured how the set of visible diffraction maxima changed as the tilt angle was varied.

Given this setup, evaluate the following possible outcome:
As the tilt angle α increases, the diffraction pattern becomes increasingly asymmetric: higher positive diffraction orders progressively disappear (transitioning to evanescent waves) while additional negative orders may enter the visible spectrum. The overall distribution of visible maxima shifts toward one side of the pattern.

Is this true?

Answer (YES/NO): YES